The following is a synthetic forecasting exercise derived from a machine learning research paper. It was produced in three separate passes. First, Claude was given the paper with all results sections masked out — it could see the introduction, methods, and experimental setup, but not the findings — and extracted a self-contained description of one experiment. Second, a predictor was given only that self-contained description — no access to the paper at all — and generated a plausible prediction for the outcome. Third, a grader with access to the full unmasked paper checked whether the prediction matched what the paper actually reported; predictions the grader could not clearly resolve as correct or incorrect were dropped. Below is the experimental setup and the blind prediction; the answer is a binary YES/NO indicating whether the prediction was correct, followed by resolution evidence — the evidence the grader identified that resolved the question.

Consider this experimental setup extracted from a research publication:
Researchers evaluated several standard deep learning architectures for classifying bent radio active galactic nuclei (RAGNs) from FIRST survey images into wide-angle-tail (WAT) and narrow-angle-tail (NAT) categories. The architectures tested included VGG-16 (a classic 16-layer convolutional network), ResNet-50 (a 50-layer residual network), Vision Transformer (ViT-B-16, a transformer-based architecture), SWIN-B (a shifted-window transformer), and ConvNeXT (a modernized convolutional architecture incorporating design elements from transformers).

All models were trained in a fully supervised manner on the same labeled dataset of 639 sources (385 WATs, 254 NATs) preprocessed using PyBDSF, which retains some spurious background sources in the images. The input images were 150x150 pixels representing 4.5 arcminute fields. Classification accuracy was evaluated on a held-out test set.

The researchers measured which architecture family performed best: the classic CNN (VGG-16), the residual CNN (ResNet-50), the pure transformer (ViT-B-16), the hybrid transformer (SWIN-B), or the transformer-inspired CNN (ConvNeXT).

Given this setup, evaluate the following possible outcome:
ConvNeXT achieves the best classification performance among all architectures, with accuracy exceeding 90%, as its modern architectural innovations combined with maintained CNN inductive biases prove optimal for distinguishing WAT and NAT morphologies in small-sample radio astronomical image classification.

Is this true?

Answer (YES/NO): NO